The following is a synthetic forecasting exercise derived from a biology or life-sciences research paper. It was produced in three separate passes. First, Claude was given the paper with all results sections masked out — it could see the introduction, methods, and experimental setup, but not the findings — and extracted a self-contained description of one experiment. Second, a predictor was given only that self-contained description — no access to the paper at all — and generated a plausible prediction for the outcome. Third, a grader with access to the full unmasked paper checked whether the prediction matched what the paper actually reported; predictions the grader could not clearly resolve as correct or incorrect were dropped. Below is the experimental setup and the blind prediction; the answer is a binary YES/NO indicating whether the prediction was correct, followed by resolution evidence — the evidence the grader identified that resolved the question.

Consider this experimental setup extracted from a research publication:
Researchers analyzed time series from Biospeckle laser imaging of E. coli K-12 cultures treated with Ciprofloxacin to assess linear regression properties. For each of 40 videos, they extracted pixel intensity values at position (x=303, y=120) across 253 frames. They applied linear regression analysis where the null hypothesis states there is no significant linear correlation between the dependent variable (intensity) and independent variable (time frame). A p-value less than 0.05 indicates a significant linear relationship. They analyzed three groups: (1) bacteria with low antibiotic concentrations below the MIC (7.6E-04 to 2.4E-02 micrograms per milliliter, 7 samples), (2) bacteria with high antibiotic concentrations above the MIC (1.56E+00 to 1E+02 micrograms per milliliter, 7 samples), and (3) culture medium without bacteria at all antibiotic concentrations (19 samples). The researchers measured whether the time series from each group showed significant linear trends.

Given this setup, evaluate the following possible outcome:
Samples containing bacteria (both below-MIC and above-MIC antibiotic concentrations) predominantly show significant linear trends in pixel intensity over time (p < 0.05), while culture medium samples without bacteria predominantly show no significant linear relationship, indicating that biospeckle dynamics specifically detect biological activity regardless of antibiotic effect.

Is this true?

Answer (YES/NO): NO